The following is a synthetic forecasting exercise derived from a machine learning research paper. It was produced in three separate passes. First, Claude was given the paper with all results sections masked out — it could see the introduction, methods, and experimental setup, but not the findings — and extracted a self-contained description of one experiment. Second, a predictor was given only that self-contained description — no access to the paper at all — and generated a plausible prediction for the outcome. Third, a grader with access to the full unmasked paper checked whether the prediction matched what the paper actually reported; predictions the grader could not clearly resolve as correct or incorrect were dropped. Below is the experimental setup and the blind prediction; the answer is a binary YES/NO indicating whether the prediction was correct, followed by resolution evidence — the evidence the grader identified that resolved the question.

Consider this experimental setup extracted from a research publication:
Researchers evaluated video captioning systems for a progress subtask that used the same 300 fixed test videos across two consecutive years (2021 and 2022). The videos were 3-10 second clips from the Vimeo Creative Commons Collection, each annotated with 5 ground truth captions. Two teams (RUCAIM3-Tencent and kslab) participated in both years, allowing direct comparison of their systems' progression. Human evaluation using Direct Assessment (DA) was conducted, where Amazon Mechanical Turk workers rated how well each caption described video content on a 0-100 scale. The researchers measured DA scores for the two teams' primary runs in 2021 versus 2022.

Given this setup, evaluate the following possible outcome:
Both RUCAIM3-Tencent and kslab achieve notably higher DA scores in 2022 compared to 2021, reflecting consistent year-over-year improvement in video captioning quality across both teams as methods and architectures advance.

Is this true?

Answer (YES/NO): YES